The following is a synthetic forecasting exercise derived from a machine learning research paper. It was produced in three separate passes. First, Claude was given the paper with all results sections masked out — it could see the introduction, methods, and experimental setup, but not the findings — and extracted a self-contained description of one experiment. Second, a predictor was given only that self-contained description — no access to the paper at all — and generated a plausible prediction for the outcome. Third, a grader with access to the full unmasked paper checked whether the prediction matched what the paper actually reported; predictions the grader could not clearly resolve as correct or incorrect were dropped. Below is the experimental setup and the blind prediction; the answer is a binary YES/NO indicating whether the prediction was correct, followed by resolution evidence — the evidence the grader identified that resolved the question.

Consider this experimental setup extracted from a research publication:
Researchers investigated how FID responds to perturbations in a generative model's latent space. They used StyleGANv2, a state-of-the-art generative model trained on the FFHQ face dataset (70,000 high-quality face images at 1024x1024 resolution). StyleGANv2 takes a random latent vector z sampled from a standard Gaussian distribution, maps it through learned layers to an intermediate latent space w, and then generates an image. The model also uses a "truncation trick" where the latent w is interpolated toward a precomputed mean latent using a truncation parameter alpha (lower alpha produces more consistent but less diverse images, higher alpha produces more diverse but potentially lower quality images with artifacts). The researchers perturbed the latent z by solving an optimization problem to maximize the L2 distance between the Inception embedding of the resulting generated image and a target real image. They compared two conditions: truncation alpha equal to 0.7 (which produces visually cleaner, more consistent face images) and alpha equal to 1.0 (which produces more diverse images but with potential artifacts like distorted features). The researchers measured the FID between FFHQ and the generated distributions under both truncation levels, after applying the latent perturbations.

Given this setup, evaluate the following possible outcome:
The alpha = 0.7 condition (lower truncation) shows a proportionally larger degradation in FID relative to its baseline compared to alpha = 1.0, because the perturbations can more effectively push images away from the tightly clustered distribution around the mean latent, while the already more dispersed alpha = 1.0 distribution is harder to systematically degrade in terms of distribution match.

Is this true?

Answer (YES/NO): NO